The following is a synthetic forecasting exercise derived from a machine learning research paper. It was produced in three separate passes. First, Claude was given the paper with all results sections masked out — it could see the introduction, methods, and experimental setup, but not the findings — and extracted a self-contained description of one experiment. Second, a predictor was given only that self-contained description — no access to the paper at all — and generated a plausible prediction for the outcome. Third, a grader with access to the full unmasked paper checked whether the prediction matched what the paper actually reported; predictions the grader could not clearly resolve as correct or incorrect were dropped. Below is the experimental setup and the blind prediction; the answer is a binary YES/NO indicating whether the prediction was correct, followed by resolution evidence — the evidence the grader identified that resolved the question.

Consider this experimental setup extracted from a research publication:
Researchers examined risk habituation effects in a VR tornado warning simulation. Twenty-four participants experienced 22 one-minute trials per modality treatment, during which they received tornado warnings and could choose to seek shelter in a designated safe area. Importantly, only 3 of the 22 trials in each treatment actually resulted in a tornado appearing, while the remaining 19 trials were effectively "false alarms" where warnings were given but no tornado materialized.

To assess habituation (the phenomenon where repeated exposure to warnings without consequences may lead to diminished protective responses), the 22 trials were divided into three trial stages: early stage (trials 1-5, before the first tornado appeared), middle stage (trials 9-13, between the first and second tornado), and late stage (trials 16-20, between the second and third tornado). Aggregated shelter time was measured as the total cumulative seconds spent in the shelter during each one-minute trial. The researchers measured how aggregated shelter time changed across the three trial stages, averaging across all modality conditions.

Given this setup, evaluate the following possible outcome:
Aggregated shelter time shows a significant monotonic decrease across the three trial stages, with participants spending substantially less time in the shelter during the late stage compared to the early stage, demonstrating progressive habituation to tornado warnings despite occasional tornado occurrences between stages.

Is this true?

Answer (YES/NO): NO